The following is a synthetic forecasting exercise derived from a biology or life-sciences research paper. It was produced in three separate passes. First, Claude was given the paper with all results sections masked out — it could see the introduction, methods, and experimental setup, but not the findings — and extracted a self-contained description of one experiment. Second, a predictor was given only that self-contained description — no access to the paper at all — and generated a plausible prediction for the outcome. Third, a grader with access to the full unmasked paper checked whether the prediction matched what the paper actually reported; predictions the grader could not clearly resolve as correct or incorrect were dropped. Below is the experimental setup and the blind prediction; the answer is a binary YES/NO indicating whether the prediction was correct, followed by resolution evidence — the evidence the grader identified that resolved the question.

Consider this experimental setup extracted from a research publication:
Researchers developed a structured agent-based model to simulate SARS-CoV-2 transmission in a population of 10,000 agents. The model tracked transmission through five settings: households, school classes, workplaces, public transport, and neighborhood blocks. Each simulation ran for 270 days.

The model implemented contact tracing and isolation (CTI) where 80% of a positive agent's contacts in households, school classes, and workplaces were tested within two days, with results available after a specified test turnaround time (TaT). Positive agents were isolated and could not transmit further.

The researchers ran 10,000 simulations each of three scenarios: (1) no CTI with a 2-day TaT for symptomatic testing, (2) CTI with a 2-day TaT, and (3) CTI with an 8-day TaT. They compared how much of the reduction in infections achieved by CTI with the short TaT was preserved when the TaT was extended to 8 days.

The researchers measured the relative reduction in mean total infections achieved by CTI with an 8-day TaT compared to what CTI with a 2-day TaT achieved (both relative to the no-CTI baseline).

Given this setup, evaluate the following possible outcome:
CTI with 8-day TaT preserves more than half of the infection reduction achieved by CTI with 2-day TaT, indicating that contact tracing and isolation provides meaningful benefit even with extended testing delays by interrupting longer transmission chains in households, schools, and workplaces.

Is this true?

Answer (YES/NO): NO